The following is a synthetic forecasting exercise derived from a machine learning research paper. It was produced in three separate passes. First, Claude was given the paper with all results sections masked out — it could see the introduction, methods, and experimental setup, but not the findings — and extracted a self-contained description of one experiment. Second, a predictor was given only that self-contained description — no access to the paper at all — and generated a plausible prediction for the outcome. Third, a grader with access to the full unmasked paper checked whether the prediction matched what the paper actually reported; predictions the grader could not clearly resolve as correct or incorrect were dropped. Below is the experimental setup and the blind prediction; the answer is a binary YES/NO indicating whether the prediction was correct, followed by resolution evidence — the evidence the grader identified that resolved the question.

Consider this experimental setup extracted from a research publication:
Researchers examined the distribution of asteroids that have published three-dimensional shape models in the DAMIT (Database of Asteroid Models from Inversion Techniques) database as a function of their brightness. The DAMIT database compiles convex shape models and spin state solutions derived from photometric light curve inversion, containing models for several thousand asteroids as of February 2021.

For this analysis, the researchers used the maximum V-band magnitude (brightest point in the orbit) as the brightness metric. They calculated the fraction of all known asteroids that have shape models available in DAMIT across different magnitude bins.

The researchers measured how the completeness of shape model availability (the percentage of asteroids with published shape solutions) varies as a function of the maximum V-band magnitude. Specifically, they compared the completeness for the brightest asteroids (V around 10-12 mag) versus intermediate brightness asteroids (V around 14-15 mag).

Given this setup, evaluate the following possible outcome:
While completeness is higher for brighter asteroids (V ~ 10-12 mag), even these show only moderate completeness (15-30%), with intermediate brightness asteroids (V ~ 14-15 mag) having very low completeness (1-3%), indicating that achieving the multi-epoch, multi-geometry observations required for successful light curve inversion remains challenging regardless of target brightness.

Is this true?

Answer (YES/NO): NO